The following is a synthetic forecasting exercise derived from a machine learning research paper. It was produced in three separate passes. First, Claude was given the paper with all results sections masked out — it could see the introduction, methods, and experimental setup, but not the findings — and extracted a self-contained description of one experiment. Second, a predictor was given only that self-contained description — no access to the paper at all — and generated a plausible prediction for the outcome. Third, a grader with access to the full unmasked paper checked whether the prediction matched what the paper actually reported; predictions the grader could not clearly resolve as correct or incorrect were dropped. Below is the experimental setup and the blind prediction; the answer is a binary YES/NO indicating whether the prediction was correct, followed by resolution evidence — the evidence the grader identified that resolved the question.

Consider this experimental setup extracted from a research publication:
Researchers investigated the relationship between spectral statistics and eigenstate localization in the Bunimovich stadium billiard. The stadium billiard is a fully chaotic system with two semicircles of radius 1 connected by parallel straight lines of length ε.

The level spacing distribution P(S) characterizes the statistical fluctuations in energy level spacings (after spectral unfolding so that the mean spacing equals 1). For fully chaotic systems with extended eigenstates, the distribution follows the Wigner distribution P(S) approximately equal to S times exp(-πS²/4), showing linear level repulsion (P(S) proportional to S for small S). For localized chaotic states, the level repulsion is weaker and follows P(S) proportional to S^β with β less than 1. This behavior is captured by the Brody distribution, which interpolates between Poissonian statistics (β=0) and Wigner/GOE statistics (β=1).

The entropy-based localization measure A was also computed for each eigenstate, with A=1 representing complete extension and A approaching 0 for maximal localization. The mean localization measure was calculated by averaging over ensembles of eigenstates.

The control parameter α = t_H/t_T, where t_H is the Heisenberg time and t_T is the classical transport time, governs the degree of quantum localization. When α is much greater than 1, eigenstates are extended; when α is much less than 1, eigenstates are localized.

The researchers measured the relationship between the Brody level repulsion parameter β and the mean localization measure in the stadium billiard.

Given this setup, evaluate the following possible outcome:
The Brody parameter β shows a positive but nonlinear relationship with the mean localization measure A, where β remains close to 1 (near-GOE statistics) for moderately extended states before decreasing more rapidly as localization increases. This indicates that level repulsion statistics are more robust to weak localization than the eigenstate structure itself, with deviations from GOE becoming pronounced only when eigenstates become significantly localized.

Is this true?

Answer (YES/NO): NO